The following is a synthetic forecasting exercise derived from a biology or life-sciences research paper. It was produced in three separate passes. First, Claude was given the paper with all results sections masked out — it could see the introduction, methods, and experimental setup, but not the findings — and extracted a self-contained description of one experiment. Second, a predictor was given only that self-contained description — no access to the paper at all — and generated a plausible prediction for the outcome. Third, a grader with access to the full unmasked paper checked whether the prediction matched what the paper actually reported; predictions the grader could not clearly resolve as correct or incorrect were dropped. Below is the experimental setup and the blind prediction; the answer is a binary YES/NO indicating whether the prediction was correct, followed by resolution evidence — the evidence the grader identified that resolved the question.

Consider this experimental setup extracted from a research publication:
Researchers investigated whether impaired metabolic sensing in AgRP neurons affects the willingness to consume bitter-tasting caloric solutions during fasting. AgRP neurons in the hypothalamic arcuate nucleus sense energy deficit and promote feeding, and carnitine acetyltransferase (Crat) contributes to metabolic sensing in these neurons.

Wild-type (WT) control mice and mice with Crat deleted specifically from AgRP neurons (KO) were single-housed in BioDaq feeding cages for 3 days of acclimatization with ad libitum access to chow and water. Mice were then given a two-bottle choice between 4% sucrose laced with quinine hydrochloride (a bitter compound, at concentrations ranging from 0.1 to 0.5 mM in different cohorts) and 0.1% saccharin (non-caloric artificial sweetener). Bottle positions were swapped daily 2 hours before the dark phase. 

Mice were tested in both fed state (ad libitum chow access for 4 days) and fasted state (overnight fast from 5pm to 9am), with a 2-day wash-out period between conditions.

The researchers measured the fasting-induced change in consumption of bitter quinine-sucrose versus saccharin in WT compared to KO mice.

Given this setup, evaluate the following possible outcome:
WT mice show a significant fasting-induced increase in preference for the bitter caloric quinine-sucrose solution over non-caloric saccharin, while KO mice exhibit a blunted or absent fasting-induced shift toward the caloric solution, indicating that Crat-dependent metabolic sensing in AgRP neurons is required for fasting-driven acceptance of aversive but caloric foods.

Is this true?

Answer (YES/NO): YES